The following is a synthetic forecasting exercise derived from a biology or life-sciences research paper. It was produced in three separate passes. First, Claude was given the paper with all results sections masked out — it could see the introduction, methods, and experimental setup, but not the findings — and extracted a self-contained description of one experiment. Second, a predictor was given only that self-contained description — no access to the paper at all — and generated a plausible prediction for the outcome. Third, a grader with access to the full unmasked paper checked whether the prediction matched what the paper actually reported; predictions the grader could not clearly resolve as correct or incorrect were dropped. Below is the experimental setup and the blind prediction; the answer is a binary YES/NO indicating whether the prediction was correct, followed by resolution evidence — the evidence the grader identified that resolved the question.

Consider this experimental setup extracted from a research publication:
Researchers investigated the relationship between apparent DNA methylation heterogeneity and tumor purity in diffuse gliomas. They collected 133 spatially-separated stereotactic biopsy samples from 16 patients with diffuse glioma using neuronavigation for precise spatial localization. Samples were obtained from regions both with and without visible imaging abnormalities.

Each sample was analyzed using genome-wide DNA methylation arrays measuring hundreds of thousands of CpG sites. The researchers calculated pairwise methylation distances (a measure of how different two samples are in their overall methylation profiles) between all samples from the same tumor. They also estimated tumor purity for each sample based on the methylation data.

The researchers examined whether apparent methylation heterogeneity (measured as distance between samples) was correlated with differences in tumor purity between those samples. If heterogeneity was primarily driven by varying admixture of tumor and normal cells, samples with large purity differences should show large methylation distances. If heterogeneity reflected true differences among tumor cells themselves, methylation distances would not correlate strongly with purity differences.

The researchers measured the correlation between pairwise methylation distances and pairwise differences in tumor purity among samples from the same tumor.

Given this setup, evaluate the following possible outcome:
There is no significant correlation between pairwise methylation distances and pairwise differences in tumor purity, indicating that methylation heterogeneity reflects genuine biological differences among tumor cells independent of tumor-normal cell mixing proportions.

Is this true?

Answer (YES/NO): NO